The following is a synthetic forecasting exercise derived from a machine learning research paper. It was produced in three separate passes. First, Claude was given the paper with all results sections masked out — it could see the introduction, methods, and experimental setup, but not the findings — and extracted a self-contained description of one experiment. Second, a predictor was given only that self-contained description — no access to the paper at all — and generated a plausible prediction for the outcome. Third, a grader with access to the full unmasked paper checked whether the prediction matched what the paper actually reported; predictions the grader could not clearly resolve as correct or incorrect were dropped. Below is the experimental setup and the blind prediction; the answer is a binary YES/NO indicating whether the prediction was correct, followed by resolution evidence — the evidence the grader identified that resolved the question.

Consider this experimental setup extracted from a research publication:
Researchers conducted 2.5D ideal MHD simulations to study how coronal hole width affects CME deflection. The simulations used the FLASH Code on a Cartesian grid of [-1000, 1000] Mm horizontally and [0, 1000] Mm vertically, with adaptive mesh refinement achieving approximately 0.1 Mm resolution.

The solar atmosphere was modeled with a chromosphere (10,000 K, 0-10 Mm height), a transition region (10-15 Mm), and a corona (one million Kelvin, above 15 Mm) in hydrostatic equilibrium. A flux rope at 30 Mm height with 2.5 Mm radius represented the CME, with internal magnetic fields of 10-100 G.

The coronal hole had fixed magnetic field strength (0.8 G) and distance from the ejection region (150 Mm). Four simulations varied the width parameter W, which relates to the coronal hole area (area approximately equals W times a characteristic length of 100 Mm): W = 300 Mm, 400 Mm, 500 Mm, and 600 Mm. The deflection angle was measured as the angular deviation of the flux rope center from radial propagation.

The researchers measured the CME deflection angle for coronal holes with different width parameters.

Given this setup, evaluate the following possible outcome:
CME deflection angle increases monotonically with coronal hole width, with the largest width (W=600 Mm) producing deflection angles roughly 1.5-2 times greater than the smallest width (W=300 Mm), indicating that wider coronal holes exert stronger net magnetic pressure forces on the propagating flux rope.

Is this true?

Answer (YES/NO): NO